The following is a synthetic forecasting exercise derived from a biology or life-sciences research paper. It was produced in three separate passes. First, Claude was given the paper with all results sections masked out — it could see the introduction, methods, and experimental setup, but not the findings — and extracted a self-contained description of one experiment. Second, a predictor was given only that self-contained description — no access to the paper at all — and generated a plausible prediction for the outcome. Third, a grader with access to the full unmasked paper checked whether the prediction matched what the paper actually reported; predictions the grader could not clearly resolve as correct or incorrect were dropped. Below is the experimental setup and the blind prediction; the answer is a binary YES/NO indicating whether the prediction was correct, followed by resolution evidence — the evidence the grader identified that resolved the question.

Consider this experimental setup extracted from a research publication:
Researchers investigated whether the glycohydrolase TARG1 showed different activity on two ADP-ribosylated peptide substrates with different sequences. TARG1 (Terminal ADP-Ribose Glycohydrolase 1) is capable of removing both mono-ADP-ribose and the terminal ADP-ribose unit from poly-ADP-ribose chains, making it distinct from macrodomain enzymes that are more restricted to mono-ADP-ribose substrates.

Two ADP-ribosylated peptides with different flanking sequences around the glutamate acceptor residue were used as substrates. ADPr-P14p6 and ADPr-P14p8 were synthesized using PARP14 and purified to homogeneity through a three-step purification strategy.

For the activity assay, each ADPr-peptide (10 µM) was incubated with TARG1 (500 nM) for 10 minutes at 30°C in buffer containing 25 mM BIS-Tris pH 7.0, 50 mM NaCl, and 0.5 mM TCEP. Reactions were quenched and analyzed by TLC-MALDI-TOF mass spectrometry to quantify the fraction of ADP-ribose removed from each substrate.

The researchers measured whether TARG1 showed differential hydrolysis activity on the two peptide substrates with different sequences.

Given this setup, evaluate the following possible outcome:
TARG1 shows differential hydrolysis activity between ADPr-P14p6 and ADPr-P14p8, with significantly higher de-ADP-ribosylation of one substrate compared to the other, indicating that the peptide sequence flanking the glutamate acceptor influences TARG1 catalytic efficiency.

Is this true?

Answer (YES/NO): YES